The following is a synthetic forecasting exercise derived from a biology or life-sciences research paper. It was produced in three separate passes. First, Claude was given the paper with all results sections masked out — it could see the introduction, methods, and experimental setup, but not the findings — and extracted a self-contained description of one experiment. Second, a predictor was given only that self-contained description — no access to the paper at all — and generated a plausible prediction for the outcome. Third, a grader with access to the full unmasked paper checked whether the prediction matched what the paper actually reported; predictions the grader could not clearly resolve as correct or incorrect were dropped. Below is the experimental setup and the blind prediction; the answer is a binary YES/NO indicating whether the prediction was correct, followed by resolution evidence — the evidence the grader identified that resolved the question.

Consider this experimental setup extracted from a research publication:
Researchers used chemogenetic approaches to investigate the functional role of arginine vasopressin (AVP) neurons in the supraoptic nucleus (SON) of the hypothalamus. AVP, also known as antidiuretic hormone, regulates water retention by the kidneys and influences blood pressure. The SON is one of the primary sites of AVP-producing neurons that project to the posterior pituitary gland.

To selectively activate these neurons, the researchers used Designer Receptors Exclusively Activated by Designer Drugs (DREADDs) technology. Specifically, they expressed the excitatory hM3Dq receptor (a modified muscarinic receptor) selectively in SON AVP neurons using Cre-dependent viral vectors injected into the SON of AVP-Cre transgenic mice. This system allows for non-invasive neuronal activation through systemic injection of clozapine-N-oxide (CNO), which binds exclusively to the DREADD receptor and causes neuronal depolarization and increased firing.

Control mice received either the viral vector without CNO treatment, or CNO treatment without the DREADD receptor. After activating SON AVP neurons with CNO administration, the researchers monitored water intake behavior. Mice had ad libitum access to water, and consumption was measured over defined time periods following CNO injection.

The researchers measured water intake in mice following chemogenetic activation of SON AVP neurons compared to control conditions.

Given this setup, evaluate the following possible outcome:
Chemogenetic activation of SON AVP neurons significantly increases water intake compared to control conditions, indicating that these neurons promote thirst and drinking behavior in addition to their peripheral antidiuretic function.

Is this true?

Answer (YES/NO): NO